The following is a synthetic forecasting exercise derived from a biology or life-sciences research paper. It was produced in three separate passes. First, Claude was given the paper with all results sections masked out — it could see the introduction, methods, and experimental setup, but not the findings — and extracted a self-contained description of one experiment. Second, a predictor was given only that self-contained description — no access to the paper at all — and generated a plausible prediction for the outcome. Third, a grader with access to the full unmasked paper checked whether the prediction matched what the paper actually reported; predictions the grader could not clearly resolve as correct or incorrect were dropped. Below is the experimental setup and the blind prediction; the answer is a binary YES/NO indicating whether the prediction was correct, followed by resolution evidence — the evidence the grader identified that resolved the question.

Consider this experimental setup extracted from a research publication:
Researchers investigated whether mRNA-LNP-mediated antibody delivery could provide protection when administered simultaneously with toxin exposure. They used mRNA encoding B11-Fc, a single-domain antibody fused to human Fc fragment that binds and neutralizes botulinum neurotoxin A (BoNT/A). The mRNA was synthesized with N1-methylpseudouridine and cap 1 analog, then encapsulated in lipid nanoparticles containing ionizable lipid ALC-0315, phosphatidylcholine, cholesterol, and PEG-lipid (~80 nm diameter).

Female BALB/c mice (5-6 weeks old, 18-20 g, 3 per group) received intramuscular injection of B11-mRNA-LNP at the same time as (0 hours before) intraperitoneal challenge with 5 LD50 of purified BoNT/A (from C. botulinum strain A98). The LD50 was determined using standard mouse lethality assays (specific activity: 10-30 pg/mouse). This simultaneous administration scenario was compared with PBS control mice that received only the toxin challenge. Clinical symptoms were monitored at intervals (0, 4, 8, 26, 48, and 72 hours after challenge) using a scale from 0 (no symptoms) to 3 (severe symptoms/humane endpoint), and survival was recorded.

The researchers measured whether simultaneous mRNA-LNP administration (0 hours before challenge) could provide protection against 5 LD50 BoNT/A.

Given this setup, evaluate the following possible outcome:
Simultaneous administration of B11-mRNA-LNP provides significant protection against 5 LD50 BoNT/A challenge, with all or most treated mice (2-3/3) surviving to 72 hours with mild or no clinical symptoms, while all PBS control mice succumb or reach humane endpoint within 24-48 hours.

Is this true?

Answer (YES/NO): NO